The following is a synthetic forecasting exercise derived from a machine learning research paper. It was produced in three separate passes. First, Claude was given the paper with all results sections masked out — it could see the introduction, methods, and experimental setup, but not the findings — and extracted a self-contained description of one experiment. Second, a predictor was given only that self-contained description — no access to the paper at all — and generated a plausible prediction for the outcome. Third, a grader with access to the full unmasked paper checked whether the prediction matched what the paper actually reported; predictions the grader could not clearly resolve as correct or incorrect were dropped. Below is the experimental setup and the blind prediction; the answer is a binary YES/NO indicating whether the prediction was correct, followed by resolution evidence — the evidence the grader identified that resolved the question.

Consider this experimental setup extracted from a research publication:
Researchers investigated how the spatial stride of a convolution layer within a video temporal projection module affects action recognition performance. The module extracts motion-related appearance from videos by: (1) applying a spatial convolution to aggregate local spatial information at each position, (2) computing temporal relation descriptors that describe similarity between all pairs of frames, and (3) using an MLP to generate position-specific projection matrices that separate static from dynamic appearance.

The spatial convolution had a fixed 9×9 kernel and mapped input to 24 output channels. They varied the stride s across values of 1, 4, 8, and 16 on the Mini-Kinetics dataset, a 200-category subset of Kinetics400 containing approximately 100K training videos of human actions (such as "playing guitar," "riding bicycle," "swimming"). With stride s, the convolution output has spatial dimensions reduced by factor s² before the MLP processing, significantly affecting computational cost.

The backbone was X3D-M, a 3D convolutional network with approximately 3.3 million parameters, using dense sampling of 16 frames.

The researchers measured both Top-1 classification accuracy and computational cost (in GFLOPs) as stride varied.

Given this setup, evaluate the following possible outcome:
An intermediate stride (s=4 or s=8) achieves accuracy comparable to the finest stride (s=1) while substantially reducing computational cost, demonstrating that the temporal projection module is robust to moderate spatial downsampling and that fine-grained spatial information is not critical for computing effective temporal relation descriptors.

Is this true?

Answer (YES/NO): YES